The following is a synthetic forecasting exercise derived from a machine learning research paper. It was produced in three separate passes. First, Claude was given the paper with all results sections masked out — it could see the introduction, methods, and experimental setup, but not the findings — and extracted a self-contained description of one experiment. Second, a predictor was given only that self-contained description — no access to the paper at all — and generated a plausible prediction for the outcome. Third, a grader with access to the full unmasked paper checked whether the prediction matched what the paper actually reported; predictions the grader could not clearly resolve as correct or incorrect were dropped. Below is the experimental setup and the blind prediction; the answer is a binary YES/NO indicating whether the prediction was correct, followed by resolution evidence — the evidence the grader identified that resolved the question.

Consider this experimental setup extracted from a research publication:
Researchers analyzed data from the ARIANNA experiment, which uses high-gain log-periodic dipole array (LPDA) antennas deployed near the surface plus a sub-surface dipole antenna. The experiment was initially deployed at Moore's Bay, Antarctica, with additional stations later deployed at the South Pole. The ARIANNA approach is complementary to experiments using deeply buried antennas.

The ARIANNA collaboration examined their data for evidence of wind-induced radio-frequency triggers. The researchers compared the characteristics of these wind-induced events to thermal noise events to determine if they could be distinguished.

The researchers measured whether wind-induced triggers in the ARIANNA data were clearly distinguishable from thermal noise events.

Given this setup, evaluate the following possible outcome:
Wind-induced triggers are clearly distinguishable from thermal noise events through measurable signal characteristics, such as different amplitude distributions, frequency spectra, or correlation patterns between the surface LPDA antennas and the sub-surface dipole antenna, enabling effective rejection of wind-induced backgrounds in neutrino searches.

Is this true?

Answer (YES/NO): YES